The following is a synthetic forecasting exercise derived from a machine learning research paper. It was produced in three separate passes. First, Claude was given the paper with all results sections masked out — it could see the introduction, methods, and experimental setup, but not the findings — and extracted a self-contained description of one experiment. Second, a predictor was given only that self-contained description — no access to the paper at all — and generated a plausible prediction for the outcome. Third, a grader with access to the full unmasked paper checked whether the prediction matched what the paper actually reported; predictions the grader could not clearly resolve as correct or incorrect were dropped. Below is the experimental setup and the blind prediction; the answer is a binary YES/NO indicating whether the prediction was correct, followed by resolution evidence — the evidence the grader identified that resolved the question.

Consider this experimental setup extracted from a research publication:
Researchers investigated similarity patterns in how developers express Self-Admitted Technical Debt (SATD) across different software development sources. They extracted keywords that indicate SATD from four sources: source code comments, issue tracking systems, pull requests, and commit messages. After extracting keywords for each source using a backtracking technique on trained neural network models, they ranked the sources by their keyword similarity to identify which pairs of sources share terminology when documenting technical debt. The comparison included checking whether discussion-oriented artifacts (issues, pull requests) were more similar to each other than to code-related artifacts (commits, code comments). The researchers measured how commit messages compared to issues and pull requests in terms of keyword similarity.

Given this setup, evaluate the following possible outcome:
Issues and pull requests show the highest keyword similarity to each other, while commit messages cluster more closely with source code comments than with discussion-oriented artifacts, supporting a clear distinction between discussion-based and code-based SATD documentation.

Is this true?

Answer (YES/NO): NO